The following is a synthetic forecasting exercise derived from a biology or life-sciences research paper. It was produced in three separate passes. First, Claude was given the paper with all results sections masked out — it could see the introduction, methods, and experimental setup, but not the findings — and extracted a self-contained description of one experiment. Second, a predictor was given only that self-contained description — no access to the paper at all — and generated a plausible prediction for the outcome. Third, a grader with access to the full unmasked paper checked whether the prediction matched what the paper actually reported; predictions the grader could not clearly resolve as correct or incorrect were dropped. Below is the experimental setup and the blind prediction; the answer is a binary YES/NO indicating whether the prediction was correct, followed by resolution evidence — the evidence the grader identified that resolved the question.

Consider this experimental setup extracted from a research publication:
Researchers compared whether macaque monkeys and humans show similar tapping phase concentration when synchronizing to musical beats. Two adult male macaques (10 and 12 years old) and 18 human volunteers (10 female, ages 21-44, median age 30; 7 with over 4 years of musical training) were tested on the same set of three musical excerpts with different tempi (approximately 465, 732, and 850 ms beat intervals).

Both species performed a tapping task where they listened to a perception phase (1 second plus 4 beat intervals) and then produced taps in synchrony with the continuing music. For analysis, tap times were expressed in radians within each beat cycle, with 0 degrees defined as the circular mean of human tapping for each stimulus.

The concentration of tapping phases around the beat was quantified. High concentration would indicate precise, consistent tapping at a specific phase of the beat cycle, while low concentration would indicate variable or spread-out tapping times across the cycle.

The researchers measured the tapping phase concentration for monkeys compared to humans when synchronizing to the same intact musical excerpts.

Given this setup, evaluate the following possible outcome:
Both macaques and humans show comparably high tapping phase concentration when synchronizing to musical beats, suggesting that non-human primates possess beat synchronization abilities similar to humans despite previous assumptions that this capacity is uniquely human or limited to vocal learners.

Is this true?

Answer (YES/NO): NO